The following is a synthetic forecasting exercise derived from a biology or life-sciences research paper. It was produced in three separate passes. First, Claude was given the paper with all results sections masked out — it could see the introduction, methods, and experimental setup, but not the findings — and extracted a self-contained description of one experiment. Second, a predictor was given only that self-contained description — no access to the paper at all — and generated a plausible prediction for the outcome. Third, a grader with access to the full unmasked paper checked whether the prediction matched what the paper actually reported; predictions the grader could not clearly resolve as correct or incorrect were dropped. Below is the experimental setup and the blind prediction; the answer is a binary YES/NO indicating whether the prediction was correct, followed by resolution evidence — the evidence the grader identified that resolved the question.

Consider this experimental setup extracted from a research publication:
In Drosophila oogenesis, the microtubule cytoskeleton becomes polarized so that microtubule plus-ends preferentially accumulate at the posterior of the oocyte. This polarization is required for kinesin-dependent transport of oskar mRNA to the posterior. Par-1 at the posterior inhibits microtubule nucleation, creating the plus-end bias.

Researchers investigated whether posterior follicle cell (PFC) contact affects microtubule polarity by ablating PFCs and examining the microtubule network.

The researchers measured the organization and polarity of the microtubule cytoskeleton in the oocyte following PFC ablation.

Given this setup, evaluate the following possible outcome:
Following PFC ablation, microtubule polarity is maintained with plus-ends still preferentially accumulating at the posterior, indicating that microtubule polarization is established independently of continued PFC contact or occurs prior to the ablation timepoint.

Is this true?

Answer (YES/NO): NO